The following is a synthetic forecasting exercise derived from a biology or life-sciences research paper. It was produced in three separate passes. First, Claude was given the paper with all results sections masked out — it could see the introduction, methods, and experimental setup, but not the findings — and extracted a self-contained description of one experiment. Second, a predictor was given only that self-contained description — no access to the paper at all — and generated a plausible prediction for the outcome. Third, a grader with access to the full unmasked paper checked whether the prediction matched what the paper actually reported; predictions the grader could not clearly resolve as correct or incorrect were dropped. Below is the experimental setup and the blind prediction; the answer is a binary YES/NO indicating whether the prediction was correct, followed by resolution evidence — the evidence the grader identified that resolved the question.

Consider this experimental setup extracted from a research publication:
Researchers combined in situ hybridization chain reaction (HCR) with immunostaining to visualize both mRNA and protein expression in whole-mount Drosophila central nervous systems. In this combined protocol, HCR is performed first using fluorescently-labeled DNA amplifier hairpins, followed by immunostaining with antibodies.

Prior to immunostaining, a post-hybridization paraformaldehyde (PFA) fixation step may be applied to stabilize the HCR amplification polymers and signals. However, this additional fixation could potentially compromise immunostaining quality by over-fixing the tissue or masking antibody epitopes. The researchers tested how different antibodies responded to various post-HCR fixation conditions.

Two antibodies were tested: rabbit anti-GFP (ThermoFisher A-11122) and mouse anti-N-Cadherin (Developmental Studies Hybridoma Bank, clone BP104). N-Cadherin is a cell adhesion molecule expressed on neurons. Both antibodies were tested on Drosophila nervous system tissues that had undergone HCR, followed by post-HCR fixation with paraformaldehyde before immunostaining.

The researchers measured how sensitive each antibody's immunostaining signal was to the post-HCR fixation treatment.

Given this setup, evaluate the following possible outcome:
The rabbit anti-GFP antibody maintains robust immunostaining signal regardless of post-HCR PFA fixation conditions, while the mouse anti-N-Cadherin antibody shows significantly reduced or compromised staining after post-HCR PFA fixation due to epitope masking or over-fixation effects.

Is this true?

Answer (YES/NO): YES